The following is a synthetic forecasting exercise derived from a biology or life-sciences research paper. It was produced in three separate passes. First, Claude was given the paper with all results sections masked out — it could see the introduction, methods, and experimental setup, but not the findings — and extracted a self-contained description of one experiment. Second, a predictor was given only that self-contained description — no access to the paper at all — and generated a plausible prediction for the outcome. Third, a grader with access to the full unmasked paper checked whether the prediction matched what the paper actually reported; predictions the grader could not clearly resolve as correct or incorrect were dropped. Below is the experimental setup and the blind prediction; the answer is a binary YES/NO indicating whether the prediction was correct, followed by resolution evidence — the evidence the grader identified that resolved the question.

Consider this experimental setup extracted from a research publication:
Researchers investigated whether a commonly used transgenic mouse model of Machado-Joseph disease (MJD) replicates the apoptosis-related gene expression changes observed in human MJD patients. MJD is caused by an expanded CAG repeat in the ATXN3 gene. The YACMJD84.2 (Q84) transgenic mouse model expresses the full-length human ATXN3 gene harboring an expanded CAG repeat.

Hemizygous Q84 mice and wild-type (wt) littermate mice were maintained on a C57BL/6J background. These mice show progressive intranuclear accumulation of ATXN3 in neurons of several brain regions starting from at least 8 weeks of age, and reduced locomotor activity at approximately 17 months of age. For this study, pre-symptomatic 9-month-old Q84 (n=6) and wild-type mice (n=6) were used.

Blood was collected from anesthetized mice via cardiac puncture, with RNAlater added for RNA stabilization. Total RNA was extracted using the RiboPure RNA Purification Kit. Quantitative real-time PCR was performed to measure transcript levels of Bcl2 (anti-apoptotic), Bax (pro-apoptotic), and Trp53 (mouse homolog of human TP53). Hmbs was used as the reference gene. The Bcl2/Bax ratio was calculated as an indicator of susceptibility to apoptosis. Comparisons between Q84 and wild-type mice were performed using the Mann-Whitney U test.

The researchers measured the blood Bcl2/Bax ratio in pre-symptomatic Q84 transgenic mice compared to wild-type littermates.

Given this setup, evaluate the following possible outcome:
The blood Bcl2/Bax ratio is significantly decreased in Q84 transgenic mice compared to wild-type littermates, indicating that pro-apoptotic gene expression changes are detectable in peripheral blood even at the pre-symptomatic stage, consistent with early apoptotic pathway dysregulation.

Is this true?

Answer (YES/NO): NO